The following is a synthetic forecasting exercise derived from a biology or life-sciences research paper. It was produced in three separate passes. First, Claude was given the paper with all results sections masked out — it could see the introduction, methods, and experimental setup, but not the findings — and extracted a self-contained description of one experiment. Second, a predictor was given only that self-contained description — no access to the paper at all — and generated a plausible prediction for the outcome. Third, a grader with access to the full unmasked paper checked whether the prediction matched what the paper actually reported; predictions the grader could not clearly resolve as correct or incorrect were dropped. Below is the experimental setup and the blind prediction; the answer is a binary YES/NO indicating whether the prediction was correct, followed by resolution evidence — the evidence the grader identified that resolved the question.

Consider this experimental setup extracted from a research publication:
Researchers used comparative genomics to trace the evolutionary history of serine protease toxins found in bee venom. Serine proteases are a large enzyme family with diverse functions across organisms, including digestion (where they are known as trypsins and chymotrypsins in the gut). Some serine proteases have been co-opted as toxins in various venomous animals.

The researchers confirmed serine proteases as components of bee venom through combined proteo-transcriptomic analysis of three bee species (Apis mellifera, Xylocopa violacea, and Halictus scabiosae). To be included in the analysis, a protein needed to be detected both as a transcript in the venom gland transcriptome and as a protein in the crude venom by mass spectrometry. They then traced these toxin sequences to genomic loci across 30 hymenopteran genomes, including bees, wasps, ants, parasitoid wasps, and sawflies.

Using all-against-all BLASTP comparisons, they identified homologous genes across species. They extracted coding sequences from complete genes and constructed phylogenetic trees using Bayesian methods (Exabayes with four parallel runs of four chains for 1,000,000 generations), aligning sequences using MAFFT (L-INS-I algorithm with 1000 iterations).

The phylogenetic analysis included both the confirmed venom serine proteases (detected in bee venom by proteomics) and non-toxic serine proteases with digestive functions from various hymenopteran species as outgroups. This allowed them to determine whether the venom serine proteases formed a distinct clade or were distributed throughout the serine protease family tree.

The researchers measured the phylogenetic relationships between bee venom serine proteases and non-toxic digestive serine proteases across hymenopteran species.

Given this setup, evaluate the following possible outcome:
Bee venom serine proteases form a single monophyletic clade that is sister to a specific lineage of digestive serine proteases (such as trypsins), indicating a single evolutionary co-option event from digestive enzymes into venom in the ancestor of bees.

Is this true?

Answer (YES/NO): NO